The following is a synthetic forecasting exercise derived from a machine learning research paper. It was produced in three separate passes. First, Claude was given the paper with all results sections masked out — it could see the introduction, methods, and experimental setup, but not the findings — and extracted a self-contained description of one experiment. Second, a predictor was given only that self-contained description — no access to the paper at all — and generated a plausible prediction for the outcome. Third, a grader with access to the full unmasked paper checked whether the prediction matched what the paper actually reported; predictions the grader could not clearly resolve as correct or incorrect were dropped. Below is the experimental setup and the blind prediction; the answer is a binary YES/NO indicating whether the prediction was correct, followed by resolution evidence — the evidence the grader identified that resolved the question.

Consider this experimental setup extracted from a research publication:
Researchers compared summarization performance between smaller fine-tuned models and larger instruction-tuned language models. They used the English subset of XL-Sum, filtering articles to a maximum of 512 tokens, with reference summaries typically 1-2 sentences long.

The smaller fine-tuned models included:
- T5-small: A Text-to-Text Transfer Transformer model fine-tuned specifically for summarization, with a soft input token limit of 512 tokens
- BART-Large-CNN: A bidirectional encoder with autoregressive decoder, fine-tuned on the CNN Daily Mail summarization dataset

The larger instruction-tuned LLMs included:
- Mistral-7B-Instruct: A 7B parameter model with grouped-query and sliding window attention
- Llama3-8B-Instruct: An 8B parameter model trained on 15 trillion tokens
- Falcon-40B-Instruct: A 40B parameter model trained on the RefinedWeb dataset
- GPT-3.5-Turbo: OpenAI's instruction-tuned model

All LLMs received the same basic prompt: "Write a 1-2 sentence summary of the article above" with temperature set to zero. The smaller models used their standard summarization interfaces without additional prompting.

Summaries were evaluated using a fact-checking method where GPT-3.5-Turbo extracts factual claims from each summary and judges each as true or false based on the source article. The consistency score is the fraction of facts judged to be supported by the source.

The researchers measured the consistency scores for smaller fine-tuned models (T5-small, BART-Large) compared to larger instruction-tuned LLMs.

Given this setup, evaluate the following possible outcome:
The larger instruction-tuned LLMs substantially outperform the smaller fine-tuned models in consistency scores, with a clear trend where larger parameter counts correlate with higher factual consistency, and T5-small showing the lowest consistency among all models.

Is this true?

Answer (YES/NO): NO